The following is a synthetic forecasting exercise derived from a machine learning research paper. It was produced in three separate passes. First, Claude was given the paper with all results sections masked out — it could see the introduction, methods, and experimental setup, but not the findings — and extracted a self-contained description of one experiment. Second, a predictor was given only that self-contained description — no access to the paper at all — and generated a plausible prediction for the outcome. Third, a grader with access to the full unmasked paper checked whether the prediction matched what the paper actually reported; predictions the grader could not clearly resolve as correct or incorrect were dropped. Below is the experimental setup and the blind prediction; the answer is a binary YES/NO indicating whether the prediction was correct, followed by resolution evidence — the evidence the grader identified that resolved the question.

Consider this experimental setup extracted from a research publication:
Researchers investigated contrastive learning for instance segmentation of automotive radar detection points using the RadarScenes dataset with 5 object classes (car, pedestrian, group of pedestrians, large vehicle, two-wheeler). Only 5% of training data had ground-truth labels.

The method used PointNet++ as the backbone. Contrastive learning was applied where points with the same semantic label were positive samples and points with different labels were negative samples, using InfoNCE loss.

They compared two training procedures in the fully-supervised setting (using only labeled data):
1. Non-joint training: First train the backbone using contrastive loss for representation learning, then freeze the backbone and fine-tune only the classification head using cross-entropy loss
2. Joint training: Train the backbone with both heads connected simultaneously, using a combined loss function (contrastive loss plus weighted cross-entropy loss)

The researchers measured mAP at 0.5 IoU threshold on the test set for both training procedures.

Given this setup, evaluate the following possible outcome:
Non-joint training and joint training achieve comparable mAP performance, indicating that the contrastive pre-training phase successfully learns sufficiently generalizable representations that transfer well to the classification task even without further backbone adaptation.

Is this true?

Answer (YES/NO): YES